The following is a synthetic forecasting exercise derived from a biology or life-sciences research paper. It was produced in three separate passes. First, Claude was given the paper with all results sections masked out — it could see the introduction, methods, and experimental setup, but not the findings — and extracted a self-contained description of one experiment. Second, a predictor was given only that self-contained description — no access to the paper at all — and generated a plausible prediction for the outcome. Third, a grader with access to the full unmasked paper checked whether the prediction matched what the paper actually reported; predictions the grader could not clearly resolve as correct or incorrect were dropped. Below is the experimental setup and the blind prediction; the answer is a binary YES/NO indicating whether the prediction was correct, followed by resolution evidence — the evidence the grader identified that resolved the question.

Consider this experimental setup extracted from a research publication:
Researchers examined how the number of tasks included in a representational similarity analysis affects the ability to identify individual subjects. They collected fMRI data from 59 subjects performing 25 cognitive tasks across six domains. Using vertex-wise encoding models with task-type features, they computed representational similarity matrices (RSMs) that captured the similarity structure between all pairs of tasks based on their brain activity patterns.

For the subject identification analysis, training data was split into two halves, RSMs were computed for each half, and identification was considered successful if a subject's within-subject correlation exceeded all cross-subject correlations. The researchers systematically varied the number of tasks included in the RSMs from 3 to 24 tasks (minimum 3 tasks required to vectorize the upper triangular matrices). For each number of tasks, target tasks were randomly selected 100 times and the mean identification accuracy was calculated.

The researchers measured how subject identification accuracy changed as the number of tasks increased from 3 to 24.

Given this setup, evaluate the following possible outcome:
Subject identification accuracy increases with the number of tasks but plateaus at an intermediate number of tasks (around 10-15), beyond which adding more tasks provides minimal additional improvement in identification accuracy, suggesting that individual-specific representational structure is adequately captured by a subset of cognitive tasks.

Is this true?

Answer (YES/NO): YES